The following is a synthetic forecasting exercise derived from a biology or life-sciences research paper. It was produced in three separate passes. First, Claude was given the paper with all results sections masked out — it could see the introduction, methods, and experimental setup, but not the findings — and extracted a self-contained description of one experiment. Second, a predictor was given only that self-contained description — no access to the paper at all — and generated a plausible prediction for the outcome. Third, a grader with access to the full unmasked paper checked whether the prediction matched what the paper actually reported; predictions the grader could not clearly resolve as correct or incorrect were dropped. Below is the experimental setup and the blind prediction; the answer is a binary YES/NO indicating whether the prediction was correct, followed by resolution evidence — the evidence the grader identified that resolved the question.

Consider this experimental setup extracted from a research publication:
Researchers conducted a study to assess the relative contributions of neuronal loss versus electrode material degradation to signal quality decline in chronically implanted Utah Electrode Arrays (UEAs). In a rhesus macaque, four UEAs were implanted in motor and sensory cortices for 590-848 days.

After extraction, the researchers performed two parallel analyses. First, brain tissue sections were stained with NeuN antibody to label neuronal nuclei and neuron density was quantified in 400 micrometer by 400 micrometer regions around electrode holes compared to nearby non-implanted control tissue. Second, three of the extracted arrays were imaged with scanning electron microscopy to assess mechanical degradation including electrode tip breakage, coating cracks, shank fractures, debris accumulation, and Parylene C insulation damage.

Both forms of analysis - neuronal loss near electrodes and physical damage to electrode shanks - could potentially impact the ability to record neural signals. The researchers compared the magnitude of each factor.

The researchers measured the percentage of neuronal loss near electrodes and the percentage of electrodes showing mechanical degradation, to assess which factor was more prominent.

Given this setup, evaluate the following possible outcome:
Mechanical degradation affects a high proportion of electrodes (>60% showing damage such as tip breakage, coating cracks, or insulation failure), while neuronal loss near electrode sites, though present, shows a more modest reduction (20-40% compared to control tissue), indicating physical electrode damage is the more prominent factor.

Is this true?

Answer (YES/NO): NO